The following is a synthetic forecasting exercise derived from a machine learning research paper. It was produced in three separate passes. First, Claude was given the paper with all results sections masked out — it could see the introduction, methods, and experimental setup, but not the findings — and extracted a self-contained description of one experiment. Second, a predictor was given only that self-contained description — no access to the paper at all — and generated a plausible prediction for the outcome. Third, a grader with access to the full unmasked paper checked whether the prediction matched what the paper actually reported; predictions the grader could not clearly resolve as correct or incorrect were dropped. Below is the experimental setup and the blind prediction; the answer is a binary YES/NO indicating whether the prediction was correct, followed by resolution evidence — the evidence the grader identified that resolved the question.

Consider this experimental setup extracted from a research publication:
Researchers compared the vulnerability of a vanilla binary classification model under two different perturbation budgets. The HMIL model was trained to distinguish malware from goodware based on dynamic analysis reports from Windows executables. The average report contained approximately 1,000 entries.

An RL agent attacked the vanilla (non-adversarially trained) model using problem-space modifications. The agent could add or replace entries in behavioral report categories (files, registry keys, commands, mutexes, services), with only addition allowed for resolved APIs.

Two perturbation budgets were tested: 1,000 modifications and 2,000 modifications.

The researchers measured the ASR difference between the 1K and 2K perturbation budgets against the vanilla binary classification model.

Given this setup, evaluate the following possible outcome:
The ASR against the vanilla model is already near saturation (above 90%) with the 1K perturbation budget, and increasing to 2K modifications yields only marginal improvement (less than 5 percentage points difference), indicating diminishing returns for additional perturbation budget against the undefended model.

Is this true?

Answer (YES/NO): NO